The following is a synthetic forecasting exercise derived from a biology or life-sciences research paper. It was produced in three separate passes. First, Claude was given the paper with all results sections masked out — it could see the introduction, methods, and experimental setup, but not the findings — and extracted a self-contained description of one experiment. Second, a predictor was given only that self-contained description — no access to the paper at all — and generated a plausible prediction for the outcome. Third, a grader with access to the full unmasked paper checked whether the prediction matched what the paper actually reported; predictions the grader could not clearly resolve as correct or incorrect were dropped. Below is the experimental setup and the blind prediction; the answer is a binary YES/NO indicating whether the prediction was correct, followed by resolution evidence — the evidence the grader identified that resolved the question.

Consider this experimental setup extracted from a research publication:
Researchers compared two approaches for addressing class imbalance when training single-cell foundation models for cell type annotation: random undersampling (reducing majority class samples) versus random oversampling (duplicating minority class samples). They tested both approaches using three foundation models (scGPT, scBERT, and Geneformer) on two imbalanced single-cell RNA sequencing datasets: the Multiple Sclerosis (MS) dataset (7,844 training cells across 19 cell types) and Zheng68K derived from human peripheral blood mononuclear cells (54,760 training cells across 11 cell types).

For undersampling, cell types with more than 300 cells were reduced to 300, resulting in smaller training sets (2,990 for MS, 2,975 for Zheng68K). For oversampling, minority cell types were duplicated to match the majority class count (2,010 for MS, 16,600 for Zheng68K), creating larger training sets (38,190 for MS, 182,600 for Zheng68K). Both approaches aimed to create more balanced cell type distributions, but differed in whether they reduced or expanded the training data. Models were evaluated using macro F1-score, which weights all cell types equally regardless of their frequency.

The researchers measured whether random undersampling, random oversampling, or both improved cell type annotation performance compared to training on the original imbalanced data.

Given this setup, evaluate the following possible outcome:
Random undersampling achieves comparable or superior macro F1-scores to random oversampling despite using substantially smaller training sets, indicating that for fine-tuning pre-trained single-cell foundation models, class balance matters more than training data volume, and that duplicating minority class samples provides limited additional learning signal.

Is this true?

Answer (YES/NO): NO